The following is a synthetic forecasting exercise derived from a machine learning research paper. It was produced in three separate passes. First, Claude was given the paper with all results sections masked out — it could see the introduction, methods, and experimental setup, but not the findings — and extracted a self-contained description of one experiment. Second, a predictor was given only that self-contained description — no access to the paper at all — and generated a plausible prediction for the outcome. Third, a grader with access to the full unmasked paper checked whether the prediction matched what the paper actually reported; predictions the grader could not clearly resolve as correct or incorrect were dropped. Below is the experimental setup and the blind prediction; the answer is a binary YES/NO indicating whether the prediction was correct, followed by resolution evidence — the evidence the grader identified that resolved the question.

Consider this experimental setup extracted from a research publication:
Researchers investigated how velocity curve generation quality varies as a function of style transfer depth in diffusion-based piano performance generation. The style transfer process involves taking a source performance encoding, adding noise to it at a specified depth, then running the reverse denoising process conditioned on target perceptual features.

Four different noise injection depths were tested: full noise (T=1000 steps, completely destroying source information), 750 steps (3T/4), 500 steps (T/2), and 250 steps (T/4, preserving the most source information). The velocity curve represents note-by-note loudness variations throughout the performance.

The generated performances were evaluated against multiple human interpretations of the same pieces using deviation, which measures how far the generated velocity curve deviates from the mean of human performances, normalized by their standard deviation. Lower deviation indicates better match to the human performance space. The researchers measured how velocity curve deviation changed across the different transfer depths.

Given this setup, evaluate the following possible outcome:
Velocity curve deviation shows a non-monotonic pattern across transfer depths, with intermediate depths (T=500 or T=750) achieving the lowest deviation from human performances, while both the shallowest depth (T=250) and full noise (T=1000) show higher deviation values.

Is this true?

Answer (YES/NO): YES